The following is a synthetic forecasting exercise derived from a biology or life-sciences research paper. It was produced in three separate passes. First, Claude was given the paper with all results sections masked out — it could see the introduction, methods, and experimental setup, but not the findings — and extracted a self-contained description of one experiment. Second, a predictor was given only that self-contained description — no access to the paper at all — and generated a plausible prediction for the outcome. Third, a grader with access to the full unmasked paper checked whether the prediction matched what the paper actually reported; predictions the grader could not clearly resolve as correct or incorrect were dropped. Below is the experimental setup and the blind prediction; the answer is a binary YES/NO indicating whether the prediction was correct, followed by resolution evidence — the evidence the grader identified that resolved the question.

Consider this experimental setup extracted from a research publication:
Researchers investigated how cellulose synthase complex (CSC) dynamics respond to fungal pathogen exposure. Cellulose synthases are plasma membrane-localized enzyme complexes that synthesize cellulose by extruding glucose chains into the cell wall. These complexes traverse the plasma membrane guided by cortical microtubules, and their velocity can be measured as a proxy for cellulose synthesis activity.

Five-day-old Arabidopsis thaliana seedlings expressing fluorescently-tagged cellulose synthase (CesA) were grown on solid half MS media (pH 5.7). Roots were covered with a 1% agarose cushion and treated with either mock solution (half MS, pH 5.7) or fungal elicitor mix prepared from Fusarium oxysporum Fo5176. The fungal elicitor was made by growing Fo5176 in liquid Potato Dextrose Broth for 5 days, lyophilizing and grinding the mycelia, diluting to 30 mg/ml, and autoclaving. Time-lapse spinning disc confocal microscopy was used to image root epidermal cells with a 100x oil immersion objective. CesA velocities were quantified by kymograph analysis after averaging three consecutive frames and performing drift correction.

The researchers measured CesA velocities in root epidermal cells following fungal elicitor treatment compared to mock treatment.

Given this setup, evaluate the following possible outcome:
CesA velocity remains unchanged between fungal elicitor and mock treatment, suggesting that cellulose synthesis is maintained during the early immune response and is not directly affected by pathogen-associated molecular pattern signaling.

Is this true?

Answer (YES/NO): NO